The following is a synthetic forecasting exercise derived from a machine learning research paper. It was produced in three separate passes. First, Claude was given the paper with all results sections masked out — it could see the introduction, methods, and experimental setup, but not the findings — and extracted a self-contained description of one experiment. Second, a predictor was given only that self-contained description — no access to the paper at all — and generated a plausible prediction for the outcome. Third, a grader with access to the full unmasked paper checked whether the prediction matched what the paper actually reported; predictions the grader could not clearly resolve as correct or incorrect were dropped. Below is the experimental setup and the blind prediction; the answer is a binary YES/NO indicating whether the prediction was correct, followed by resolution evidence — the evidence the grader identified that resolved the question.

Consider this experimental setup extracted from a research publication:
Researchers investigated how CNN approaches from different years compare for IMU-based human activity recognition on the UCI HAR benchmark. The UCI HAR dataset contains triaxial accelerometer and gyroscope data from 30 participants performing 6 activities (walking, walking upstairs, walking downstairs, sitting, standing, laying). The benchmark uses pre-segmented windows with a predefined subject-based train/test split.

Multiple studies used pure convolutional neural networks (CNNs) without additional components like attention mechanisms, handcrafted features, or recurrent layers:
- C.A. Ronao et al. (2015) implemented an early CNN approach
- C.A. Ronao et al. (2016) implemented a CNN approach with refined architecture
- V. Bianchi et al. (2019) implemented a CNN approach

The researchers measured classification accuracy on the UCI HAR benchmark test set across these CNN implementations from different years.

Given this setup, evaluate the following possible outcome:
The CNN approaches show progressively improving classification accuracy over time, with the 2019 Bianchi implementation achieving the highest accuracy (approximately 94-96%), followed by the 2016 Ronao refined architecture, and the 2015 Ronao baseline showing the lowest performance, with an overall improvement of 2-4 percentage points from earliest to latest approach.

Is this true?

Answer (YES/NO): NO